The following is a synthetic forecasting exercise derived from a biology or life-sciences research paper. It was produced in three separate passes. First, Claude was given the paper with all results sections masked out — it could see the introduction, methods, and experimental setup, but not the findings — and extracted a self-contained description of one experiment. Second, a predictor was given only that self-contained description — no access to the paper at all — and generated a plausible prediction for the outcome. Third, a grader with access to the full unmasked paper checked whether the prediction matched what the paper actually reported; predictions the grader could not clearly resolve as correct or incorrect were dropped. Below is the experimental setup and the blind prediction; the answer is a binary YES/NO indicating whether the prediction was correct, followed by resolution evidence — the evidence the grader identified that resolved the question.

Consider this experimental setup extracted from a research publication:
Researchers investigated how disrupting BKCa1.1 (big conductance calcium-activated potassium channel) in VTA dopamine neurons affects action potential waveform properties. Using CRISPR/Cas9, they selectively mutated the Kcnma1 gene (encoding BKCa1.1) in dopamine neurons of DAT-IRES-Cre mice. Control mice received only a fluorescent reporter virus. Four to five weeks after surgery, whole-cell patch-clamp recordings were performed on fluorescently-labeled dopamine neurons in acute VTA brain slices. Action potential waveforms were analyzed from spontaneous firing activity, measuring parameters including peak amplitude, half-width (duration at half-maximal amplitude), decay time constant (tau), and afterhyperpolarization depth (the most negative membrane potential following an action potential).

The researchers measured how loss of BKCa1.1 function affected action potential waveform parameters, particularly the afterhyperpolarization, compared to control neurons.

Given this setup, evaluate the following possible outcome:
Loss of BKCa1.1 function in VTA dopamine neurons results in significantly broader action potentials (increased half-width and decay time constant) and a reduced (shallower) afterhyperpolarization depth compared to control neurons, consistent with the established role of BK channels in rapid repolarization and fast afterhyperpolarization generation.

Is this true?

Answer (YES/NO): NO